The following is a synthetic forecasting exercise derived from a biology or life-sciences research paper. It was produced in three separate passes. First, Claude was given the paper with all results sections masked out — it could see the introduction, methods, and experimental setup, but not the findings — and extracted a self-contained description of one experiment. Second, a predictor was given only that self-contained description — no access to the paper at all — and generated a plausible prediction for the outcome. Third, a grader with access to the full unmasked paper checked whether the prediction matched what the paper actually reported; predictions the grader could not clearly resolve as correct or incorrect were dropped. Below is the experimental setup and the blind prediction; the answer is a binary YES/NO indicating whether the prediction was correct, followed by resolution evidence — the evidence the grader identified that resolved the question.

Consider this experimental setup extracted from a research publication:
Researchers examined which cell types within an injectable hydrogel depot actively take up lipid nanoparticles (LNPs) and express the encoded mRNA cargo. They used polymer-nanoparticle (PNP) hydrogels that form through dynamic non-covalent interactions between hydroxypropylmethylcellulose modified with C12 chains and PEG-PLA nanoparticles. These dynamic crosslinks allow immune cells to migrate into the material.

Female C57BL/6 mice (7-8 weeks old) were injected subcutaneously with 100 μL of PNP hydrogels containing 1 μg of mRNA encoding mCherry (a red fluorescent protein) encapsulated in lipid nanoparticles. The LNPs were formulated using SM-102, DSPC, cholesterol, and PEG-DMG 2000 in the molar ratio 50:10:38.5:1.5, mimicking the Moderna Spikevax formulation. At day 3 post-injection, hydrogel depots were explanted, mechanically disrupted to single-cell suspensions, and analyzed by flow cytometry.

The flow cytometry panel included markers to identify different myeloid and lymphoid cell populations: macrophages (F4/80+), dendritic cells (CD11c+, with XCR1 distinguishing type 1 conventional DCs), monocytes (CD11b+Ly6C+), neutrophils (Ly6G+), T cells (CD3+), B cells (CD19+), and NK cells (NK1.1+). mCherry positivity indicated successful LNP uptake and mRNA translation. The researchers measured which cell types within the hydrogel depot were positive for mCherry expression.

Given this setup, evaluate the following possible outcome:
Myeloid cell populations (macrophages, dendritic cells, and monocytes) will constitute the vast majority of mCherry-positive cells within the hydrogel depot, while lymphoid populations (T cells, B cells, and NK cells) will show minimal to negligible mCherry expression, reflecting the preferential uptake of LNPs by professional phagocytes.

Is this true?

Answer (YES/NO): YES